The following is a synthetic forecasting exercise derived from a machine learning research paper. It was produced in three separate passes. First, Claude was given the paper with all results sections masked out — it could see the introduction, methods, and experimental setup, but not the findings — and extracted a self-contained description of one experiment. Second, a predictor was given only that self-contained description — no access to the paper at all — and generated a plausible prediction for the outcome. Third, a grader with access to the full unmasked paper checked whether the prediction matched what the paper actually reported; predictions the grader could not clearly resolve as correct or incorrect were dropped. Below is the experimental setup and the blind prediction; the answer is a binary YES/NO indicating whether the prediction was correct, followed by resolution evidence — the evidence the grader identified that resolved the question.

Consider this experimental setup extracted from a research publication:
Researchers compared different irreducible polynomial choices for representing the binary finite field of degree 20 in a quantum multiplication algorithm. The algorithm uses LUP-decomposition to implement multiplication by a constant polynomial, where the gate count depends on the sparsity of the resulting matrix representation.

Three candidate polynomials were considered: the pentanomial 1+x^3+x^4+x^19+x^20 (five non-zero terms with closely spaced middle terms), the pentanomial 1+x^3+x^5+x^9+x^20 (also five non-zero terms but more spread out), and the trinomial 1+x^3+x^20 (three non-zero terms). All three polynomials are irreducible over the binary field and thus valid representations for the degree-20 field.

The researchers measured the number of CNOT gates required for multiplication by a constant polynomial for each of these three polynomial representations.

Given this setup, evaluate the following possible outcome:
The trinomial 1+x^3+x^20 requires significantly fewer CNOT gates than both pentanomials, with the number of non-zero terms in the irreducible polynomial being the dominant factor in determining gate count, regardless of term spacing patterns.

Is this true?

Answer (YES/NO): NO